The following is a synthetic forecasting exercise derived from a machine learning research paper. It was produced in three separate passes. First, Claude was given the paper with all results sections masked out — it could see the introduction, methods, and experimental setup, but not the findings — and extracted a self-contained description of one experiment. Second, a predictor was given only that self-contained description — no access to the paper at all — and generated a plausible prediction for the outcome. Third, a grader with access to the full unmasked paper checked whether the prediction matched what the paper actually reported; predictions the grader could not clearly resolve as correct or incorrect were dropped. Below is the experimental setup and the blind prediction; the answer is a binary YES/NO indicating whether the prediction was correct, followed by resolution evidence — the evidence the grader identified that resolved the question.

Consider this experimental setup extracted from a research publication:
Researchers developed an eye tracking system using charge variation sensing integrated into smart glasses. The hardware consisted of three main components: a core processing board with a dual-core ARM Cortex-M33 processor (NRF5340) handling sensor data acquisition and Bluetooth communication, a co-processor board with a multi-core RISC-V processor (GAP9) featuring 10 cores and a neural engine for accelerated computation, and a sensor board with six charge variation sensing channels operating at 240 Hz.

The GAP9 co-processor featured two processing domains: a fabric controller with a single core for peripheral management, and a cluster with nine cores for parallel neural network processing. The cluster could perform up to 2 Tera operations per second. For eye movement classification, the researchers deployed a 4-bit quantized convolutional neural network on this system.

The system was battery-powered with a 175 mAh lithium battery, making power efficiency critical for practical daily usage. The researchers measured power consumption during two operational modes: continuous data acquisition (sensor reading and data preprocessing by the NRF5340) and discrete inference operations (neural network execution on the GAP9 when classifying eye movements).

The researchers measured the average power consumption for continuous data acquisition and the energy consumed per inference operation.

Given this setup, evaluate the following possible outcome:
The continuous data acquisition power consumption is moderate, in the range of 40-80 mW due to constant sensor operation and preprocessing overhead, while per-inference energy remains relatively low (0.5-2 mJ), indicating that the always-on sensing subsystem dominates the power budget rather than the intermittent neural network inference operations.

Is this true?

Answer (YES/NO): NO